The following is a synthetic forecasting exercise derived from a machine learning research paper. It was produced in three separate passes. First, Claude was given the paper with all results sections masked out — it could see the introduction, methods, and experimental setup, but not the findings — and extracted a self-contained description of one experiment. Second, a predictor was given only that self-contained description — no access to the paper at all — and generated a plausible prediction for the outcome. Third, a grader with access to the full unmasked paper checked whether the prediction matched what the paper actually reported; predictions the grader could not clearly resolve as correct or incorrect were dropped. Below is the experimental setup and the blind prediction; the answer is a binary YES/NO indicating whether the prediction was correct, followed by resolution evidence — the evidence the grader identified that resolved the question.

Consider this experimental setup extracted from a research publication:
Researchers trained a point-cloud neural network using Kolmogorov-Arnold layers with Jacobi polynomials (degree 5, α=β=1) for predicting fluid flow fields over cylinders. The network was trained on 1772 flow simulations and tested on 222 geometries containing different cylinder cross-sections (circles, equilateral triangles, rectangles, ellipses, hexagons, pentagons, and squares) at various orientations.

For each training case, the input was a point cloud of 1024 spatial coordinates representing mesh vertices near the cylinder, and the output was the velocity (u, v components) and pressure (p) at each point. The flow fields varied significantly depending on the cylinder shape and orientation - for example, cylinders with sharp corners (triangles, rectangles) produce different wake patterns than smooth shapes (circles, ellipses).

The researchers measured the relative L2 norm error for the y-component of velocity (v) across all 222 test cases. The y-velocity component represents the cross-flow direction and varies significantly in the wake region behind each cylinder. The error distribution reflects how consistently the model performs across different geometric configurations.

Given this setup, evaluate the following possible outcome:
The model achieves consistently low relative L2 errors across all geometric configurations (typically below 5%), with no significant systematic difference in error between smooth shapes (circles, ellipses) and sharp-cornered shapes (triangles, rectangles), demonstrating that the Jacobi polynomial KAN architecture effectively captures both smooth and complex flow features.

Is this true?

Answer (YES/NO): NO